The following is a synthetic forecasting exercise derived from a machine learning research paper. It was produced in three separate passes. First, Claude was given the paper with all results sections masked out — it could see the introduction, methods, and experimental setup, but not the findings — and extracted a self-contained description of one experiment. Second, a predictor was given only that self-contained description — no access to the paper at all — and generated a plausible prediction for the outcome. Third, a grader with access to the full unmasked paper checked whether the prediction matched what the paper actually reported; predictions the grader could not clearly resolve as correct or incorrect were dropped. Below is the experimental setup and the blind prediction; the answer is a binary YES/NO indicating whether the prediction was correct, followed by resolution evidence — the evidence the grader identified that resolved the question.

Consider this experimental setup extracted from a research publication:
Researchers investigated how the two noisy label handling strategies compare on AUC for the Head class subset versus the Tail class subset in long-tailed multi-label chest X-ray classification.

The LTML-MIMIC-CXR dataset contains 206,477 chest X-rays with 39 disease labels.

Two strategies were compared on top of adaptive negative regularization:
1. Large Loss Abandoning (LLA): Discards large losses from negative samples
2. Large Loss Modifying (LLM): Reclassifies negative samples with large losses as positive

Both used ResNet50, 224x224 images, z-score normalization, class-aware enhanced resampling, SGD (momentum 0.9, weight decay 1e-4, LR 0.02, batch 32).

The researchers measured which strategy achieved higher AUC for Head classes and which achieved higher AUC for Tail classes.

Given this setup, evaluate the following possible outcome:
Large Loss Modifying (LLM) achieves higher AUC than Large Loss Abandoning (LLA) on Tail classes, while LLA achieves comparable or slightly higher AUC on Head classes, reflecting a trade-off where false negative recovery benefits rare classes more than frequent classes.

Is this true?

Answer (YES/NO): YES